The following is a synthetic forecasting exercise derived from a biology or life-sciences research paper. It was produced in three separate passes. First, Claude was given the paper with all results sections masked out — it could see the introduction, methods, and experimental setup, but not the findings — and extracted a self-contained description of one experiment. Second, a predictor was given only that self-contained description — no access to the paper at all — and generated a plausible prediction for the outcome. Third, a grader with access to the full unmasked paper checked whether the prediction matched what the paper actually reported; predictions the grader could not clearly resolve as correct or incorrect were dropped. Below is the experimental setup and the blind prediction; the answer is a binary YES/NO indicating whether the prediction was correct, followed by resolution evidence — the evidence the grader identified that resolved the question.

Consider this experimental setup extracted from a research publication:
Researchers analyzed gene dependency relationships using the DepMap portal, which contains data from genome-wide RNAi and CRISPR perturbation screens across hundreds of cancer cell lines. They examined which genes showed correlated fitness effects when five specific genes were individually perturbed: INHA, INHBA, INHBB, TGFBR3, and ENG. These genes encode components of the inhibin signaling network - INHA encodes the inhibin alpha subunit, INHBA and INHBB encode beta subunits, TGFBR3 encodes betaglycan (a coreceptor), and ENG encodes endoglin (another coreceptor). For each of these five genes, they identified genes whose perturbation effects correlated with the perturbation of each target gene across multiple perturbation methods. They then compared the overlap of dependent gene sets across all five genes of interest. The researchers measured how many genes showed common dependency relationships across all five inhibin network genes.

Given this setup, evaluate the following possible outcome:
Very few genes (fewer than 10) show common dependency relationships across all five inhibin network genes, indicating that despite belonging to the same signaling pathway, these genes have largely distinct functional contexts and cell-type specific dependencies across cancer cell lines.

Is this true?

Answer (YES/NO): YES